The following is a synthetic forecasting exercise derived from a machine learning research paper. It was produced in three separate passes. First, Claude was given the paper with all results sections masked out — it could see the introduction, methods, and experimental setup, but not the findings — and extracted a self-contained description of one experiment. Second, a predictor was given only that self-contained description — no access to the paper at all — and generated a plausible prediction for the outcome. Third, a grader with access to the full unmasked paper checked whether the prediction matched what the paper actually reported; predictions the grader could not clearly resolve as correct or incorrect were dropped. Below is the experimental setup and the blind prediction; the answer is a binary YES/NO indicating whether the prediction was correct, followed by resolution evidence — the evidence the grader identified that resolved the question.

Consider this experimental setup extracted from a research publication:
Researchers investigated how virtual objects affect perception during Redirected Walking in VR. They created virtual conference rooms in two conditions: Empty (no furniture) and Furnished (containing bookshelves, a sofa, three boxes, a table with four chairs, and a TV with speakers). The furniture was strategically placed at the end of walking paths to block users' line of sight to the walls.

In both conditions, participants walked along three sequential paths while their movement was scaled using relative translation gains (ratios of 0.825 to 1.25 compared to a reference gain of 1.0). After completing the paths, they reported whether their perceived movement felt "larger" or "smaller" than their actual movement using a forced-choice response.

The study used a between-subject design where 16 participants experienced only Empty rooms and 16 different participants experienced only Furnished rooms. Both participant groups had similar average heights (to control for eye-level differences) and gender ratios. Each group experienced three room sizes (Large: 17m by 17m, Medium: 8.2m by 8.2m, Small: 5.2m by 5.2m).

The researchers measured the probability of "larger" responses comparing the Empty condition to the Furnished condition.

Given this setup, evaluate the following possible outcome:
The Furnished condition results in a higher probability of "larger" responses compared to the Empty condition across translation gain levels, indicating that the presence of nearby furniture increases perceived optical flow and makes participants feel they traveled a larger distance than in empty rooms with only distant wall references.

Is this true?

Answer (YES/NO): NO